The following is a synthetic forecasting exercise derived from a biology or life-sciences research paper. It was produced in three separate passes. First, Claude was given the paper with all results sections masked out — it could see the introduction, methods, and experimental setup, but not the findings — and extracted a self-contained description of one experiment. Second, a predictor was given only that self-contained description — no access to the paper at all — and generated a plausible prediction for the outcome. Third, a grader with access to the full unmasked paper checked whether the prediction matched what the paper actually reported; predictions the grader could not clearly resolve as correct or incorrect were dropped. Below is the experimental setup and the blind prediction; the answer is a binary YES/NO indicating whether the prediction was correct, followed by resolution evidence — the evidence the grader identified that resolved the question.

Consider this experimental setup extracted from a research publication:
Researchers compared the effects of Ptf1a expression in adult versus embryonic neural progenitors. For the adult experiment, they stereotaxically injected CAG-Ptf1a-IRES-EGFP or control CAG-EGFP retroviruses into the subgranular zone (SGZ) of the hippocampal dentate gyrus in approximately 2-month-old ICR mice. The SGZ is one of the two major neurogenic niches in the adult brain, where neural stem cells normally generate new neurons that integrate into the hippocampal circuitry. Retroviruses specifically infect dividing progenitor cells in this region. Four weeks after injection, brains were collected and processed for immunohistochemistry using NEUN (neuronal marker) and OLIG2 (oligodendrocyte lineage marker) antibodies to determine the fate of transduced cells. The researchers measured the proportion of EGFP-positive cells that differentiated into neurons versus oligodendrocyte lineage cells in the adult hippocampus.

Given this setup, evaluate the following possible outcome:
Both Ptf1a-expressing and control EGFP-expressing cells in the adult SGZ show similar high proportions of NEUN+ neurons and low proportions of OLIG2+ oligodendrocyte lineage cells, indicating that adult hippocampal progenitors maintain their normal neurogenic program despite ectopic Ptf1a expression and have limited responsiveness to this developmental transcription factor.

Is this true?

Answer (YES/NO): NO